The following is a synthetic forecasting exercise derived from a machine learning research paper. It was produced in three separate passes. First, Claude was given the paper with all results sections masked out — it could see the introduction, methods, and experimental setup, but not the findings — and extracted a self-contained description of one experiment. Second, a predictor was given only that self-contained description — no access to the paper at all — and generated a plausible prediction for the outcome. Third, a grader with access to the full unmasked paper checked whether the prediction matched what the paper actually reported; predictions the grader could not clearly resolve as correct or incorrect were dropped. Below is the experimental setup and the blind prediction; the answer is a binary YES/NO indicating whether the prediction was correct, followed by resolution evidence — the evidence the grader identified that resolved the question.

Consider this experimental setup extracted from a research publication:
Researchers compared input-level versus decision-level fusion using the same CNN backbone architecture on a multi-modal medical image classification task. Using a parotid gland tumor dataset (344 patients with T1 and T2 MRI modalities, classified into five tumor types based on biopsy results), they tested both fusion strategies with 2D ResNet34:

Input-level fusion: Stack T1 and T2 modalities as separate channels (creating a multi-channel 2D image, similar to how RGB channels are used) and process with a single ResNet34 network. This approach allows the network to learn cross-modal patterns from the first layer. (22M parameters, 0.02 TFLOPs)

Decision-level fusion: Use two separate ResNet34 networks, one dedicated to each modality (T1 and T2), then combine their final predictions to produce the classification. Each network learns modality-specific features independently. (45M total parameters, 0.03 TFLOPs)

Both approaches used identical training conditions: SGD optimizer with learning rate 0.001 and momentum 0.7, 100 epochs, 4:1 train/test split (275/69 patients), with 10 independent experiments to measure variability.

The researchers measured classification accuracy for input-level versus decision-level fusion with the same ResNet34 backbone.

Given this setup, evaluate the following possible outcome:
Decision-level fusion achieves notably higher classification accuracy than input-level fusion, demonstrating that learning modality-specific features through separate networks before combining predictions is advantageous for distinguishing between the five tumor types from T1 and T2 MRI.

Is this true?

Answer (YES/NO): NO